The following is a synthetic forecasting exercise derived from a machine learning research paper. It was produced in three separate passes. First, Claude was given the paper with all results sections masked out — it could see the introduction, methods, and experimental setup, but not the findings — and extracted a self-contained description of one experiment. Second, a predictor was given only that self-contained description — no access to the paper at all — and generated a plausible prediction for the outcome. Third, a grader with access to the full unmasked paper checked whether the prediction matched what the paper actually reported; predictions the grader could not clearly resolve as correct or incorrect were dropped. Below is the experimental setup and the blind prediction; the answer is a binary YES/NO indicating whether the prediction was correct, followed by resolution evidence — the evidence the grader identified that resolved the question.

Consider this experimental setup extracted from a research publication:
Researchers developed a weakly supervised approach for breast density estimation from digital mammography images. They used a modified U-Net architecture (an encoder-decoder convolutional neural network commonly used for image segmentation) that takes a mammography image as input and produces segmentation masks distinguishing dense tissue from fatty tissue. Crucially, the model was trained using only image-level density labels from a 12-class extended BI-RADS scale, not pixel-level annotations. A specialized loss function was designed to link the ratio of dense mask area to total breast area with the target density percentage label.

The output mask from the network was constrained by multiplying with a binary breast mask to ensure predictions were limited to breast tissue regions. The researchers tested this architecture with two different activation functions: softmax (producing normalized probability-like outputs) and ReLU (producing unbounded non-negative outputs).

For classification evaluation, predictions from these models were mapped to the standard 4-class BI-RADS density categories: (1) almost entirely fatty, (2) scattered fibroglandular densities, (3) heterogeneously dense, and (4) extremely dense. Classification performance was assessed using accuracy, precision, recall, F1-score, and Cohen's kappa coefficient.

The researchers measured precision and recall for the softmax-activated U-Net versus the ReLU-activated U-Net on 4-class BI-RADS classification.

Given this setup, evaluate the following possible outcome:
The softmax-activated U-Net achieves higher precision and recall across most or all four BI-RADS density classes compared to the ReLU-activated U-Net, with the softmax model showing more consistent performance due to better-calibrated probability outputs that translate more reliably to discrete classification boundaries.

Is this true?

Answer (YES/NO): NO